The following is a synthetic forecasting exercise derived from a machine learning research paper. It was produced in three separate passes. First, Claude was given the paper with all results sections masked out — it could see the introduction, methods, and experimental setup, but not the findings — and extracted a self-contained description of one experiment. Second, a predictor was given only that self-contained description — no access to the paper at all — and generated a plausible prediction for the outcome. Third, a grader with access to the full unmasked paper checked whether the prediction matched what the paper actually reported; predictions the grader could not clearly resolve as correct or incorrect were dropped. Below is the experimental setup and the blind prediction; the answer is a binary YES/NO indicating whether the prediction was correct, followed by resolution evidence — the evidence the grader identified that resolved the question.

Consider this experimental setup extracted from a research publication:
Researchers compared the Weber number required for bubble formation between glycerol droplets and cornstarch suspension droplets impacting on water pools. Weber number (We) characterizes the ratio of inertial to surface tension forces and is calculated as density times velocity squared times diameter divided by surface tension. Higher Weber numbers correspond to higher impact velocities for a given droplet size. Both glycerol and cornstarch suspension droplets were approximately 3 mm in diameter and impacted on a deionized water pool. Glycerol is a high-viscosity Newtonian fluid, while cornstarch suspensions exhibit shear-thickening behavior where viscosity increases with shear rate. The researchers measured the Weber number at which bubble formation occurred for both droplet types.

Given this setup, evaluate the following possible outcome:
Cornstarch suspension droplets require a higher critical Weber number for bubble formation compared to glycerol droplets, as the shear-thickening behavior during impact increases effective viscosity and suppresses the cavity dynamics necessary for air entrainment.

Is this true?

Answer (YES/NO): NO